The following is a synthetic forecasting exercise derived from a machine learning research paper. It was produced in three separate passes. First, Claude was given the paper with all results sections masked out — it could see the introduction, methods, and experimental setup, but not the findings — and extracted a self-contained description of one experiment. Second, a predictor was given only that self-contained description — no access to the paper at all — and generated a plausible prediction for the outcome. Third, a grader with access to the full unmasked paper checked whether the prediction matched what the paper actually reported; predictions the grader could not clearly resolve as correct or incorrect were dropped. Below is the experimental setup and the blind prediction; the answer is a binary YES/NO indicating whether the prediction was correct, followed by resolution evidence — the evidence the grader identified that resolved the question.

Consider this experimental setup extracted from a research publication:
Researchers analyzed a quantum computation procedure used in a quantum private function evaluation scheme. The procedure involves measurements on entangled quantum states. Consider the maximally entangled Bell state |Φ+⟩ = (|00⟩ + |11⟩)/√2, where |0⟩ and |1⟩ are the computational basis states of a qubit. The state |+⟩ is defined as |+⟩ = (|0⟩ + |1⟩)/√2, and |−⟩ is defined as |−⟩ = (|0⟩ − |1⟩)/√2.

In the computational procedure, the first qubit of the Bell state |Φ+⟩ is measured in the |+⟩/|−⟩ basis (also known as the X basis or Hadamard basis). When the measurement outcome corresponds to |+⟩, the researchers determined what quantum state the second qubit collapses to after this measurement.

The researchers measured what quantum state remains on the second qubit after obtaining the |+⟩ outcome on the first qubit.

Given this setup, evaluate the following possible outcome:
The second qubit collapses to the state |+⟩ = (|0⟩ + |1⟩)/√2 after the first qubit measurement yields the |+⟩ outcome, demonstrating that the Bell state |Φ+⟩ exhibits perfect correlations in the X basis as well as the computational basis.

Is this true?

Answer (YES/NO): YES